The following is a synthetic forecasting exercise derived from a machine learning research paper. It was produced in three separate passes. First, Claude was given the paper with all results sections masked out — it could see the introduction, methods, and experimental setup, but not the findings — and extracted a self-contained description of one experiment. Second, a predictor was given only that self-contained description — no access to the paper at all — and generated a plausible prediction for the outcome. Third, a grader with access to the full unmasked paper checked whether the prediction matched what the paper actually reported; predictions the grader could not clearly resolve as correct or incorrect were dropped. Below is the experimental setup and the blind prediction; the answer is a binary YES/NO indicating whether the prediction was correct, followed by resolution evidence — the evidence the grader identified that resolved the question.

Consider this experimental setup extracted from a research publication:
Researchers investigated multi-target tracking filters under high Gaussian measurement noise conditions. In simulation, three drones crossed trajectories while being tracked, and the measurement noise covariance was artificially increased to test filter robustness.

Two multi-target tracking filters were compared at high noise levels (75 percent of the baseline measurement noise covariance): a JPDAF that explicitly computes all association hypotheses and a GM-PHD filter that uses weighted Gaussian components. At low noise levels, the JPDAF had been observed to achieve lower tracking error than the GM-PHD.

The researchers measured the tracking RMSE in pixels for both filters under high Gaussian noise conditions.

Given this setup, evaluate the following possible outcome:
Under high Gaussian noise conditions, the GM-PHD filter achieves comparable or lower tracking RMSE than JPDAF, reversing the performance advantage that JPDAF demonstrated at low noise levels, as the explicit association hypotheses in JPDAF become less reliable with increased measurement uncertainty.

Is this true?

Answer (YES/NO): YES